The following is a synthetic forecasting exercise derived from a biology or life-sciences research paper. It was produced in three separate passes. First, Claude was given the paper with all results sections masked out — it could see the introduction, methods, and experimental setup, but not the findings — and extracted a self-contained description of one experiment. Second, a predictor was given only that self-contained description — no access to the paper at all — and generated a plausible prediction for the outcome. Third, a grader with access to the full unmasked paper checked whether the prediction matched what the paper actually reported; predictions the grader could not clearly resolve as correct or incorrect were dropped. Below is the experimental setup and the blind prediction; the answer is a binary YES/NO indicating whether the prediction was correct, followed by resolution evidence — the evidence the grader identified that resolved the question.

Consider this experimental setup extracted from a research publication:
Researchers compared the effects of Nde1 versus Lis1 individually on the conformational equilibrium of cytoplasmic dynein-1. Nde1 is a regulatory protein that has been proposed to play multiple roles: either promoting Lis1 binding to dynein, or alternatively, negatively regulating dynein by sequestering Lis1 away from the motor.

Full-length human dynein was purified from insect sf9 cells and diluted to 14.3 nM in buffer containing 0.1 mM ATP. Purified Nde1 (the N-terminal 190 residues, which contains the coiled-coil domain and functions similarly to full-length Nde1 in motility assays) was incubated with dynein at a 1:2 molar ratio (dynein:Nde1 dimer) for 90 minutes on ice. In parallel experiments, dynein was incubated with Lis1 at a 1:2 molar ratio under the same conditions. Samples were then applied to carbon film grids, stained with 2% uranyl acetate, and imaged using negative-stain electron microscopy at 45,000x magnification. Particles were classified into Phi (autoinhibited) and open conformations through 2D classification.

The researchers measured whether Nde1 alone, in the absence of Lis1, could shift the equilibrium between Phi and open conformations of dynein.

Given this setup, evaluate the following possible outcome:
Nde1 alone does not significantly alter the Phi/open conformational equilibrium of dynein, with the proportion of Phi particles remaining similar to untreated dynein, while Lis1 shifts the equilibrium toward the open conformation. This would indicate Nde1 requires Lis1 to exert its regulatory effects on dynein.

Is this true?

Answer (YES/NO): NO